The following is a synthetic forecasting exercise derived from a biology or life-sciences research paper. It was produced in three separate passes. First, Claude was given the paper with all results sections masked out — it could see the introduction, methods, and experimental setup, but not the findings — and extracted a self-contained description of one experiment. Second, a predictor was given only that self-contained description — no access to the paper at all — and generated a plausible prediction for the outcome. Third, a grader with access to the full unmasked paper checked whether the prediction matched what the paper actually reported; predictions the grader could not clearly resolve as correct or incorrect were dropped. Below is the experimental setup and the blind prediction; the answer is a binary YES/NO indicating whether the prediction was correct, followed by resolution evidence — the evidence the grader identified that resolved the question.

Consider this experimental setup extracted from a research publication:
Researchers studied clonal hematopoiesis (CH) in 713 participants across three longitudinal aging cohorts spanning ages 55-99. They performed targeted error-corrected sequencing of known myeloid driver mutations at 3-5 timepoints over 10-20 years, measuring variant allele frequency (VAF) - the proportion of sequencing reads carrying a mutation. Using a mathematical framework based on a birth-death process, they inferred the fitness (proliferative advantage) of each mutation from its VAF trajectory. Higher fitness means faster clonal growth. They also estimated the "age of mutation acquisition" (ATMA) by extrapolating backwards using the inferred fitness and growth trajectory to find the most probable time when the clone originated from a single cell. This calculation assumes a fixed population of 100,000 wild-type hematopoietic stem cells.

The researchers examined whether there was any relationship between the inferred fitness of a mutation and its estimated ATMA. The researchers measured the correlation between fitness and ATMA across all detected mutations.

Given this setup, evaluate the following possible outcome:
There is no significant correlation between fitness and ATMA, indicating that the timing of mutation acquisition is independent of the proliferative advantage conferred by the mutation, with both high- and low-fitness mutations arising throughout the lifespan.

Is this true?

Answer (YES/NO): NO